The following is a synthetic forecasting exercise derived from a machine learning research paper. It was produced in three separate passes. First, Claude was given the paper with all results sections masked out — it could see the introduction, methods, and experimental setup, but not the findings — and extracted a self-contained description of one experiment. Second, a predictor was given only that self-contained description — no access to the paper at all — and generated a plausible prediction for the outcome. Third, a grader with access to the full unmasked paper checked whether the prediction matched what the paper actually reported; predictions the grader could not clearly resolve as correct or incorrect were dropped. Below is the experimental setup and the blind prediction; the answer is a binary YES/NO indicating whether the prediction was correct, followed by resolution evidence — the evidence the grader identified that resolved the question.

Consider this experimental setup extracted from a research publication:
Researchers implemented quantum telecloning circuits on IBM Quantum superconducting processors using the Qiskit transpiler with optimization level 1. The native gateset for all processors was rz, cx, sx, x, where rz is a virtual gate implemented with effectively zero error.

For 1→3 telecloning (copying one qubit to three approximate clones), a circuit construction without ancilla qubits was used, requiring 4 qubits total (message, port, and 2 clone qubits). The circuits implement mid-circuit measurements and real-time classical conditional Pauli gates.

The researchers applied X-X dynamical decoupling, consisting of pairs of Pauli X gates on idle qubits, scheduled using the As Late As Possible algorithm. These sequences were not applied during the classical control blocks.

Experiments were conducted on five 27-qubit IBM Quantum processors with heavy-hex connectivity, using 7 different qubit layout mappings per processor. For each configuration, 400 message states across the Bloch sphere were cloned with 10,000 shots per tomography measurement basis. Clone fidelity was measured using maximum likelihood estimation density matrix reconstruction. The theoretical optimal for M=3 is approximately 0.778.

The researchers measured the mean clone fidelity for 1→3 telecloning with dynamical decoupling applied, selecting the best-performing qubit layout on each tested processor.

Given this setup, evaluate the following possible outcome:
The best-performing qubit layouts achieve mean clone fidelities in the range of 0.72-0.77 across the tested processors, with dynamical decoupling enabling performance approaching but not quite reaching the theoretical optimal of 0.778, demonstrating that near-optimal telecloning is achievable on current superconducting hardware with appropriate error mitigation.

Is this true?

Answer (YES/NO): NO